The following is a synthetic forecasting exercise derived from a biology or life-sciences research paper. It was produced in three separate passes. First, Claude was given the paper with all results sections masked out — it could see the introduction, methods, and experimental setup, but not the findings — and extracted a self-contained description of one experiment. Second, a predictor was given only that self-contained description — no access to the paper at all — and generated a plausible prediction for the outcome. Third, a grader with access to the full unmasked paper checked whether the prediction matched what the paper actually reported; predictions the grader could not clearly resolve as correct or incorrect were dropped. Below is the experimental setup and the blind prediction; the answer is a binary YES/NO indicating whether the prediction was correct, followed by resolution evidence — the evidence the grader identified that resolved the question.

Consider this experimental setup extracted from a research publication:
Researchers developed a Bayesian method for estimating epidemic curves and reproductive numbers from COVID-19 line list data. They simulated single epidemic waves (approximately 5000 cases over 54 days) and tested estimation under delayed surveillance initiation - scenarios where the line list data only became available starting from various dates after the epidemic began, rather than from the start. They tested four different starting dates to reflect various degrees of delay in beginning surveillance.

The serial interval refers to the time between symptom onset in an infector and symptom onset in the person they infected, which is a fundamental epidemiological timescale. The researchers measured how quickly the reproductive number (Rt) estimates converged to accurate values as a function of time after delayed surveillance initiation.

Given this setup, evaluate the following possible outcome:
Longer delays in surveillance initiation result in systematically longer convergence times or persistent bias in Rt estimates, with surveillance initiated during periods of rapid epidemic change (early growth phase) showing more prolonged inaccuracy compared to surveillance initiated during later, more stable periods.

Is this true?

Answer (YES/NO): NO